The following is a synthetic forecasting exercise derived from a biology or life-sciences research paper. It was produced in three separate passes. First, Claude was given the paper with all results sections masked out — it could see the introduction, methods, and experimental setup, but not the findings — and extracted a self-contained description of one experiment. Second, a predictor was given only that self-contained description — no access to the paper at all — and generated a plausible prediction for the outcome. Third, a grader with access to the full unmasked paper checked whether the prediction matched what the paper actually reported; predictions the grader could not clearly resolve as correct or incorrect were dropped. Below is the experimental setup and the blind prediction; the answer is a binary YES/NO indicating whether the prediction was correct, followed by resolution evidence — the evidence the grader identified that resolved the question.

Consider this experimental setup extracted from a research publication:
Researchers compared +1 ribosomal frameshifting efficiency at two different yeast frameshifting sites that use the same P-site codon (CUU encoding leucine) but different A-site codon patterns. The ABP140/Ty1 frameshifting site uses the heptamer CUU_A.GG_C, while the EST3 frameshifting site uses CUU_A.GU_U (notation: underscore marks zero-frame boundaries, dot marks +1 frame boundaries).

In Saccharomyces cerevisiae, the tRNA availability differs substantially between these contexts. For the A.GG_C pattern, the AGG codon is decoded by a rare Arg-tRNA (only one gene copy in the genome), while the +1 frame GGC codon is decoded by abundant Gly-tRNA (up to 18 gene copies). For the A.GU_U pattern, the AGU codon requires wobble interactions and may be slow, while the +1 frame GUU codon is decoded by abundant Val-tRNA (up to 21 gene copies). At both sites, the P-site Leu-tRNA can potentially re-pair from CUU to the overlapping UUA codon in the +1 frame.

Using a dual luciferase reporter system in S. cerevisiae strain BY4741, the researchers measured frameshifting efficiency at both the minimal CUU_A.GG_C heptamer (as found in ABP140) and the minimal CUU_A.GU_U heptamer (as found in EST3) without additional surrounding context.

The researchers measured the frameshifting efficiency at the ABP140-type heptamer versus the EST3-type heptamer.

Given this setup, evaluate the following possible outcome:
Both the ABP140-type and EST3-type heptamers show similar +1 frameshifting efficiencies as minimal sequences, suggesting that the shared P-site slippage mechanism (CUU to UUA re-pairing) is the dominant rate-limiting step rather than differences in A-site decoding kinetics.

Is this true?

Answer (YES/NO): NO